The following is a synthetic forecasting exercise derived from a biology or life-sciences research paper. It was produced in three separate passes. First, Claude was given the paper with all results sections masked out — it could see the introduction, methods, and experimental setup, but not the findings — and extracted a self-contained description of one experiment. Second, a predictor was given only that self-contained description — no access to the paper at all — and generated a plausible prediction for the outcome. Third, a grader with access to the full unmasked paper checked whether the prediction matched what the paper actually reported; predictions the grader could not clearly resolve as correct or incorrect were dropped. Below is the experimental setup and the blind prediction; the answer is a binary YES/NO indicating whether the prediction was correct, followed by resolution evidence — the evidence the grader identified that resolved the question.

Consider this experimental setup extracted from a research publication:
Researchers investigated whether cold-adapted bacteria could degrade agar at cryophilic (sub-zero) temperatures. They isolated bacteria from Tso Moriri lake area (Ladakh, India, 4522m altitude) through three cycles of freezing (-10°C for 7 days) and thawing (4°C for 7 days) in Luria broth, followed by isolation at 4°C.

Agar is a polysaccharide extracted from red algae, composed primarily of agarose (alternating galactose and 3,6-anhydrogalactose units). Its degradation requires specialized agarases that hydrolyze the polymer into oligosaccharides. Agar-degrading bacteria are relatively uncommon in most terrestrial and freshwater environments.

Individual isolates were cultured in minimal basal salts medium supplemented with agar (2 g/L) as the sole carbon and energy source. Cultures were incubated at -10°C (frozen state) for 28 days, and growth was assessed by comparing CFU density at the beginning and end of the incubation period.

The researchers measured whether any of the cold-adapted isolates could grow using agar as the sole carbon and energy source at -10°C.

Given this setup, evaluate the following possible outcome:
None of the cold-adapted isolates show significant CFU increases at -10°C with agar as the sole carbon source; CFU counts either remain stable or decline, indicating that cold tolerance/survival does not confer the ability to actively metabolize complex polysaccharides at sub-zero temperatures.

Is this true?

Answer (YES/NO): NO